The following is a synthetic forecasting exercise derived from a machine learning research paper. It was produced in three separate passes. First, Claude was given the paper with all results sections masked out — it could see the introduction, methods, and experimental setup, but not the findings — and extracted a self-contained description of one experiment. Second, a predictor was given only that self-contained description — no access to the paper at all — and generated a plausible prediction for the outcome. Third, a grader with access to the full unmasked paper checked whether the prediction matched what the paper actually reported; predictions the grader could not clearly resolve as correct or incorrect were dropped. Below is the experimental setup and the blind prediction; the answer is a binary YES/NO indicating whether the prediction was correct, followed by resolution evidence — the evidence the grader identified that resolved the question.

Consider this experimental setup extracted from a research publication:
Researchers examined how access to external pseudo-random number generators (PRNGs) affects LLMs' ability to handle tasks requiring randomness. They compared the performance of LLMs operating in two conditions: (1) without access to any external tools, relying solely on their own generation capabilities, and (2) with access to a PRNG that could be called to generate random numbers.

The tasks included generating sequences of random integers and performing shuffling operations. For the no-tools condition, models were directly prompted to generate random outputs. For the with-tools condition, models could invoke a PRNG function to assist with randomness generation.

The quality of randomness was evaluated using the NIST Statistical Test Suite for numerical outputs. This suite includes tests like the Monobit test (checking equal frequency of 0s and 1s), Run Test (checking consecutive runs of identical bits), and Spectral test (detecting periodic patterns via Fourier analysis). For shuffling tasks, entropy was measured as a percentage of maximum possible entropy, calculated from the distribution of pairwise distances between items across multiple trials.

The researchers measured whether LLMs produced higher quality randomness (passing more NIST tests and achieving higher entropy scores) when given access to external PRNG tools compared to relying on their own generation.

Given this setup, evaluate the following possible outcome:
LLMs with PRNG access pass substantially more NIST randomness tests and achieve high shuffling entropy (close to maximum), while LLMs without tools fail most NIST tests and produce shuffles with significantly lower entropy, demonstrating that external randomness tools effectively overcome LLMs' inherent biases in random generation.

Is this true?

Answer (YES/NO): NO